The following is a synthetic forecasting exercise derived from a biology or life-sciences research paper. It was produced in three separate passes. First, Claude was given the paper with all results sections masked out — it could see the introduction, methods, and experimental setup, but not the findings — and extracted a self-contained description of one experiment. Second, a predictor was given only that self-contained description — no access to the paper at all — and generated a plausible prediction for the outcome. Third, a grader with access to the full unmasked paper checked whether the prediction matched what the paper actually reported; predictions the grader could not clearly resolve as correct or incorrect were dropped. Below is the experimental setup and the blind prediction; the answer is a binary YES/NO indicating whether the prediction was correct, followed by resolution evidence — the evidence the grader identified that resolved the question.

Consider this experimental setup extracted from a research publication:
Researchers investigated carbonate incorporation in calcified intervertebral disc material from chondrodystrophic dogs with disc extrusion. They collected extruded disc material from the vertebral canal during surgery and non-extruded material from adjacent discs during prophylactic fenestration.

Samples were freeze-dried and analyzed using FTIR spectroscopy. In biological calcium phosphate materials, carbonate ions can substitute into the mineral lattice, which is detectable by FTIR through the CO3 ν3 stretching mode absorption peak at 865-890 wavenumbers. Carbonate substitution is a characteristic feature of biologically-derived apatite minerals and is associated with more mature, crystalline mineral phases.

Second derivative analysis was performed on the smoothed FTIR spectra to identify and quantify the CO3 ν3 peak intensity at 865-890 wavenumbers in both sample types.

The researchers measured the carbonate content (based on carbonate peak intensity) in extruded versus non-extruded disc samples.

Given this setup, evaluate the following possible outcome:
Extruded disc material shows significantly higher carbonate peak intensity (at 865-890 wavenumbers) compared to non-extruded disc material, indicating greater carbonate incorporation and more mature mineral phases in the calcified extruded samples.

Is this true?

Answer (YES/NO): YES